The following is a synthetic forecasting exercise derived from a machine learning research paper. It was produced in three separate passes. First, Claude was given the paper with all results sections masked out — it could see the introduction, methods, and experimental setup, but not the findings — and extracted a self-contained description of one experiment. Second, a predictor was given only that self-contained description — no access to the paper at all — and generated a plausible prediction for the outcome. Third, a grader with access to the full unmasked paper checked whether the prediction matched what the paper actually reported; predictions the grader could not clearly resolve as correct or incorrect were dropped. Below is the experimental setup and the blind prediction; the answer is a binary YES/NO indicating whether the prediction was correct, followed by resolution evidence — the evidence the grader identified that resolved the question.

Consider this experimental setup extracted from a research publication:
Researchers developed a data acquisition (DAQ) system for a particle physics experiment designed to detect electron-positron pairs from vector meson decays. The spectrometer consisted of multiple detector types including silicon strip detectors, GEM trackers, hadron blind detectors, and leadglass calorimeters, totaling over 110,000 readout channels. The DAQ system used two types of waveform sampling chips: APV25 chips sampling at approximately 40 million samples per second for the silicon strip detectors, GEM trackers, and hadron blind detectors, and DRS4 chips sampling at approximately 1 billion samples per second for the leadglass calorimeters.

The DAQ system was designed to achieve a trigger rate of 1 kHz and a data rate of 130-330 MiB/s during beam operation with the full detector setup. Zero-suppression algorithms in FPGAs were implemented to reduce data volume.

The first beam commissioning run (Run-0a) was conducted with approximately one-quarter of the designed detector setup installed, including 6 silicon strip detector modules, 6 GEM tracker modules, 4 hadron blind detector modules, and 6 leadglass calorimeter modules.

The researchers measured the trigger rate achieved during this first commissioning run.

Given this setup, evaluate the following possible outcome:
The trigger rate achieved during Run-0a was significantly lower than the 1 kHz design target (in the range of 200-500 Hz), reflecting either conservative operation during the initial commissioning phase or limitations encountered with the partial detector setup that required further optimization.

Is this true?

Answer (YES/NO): YES